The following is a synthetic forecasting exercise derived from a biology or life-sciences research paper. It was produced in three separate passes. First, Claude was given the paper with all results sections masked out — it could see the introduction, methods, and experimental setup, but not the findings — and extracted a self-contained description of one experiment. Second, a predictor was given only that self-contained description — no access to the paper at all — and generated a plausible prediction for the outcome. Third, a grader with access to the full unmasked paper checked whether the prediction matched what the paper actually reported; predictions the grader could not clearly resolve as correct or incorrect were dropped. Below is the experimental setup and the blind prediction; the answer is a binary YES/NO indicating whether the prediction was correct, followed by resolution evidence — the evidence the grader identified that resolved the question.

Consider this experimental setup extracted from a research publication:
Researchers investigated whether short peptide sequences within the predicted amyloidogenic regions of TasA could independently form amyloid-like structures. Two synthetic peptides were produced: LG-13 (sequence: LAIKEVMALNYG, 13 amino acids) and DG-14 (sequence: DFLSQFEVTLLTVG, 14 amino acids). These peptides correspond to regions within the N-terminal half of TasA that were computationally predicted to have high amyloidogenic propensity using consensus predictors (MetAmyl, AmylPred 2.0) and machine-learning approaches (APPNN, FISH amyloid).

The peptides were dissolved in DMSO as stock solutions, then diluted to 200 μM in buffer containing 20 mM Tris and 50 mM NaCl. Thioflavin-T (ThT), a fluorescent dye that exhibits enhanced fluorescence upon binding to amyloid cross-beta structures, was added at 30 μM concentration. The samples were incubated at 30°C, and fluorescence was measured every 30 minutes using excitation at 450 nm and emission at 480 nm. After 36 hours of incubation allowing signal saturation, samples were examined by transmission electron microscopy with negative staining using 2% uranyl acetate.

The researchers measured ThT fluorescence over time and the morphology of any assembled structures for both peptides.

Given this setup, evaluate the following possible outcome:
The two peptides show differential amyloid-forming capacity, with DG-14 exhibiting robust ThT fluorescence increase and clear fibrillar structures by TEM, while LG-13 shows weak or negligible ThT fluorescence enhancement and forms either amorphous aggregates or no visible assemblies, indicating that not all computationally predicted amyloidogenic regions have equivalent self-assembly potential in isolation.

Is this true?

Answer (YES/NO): NO